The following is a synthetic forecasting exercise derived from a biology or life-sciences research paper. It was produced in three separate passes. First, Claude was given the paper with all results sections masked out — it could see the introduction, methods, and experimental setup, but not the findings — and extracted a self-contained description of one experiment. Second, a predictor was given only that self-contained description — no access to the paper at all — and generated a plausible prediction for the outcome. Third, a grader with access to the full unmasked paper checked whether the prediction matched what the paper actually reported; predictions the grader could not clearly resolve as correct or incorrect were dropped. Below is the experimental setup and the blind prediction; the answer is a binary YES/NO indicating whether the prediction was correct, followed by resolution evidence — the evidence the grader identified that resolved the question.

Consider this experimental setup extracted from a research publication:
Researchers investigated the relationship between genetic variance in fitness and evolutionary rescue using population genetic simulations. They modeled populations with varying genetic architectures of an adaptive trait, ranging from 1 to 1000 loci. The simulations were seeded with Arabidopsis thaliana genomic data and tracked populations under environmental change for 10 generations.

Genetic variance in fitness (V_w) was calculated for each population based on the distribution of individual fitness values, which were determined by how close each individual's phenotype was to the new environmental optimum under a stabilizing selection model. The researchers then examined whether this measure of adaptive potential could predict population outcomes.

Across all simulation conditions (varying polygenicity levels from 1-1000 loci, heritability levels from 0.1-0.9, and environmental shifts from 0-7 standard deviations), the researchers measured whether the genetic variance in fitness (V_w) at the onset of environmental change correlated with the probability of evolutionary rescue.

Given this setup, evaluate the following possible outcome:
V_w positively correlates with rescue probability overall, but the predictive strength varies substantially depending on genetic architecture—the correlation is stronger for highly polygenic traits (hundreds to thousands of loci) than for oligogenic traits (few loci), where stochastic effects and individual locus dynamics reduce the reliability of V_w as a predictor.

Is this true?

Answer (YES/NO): NO